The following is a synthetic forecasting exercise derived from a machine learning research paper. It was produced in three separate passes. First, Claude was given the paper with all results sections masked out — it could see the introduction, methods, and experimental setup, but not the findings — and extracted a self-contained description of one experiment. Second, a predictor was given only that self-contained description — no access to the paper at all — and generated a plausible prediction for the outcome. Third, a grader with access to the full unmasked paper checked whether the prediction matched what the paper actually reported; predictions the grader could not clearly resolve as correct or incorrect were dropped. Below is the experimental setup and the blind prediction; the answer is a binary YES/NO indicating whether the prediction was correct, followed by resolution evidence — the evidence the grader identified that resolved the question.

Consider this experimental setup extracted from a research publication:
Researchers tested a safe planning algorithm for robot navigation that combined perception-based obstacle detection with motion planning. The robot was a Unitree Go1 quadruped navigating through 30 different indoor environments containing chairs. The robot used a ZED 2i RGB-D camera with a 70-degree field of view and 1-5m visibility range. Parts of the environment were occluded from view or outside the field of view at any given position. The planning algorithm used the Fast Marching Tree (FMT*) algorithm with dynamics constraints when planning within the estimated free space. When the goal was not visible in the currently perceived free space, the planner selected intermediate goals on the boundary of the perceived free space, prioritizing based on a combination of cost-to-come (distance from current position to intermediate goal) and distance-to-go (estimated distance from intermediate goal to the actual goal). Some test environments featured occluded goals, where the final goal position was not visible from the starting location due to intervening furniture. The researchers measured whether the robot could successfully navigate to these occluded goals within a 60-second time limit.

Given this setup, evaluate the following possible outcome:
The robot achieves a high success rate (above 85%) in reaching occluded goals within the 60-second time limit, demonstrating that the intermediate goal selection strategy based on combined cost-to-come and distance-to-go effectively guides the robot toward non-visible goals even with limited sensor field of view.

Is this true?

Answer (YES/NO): NO